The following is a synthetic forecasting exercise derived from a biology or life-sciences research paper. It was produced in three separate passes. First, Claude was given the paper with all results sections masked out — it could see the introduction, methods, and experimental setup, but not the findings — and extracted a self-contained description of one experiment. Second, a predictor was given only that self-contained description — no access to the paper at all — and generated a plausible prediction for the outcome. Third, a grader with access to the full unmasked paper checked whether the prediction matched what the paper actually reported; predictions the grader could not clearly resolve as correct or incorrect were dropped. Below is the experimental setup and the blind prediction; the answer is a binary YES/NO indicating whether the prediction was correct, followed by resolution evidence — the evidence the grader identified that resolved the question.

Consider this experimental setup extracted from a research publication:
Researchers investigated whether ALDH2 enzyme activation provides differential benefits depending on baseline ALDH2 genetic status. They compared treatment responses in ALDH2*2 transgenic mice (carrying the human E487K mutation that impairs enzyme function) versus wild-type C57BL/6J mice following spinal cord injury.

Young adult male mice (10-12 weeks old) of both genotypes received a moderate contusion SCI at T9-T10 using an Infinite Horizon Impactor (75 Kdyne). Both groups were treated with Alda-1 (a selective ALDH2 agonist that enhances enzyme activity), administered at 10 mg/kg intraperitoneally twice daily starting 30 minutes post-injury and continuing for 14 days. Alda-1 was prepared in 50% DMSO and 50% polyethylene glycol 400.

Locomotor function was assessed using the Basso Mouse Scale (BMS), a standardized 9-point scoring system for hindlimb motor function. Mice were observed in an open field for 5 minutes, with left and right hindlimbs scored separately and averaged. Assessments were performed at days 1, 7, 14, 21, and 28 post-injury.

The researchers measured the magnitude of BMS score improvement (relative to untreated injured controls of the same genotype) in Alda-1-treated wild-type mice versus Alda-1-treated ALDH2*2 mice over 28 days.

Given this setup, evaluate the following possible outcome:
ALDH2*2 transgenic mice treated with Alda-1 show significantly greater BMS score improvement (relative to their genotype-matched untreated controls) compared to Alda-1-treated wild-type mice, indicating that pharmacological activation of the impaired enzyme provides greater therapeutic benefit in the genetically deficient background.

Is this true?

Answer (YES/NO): YES